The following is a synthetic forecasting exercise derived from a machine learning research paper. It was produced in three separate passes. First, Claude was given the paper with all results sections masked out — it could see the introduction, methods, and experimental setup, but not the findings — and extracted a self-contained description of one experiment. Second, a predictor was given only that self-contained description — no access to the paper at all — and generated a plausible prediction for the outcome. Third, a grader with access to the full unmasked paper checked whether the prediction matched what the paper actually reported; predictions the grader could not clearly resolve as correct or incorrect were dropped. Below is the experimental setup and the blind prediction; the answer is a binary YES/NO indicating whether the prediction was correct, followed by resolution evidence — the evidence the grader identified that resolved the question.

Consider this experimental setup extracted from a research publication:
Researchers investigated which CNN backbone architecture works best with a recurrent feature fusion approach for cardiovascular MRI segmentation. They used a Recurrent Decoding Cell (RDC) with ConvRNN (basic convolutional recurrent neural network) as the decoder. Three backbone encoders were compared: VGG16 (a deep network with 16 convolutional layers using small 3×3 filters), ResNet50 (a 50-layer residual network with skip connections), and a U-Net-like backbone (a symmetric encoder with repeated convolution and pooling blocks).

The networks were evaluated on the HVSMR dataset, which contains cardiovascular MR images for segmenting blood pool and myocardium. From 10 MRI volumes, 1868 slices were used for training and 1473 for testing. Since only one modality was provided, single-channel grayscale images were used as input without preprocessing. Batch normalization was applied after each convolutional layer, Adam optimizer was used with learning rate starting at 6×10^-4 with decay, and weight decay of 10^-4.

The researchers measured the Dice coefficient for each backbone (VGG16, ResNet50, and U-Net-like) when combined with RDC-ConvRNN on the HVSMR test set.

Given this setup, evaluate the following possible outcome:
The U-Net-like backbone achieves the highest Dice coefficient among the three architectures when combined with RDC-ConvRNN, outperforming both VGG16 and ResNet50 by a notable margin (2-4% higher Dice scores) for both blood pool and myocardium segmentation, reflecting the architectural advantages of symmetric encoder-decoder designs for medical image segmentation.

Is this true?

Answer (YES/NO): NO